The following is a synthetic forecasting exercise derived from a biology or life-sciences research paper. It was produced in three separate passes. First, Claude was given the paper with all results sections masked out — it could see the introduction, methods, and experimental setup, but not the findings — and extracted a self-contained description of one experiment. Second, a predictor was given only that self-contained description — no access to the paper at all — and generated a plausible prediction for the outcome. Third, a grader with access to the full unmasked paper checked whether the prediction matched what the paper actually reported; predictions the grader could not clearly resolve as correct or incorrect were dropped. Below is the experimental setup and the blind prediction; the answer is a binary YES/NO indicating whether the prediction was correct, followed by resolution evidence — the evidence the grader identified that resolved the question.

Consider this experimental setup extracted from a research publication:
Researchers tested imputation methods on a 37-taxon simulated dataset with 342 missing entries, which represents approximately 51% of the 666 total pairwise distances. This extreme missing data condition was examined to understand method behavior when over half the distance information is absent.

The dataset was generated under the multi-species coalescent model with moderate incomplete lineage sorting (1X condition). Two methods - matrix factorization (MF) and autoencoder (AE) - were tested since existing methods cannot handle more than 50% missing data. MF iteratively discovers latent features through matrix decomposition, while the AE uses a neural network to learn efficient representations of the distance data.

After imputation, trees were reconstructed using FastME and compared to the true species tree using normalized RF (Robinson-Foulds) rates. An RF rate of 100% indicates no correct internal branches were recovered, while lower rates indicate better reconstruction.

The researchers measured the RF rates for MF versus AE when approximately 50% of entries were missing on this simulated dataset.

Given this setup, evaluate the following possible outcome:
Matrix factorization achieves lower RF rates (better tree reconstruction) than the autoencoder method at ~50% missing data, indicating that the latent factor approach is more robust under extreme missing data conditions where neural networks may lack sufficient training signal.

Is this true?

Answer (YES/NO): NO